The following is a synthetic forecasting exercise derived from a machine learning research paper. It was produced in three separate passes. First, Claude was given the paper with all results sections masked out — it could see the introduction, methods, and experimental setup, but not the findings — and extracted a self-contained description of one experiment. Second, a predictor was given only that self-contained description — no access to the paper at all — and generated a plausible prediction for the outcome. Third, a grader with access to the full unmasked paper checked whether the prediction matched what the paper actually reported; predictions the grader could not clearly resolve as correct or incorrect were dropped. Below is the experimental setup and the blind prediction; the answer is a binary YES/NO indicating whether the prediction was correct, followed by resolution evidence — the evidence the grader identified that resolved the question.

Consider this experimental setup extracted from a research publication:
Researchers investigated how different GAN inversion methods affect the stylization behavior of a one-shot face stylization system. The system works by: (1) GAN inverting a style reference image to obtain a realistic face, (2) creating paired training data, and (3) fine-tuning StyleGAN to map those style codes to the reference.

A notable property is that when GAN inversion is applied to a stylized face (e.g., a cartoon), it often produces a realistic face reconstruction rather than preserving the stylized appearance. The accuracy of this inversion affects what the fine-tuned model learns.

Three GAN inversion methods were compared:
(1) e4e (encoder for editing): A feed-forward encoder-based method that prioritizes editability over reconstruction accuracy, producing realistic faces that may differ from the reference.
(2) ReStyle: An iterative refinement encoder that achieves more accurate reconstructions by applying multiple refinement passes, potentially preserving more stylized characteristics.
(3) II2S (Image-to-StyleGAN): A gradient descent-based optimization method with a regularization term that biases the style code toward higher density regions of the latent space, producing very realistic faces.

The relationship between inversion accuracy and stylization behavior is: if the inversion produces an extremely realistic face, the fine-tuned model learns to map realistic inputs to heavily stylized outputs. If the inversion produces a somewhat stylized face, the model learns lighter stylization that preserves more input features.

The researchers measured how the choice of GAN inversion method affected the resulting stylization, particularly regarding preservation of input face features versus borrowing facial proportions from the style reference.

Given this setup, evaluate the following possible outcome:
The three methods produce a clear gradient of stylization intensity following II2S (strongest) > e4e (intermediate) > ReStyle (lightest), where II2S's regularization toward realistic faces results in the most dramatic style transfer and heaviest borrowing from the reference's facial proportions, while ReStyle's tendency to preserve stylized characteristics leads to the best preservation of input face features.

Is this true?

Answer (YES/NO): NO